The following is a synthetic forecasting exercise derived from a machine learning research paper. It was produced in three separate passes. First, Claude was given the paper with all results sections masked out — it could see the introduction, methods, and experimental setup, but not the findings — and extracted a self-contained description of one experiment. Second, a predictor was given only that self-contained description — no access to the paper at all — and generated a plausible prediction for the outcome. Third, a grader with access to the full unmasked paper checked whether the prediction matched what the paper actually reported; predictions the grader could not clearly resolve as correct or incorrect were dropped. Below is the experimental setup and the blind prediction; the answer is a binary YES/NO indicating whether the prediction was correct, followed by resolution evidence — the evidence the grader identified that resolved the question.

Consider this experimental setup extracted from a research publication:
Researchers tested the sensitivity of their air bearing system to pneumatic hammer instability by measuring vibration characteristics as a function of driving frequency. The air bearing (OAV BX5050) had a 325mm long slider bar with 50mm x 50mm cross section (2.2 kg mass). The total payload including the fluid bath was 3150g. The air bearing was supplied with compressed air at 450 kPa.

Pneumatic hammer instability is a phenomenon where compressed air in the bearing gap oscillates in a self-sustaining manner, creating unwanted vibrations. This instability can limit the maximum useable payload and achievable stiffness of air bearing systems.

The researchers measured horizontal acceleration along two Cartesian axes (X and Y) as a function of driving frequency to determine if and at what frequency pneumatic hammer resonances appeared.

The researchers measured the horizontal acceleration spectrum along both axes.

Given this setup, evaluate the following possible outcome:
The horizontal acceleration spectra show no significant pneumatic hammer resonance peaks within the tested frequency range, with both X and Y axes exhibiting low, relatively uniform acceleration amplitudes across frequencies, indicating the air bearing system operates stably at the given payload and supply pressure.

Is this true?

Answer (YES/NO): NO